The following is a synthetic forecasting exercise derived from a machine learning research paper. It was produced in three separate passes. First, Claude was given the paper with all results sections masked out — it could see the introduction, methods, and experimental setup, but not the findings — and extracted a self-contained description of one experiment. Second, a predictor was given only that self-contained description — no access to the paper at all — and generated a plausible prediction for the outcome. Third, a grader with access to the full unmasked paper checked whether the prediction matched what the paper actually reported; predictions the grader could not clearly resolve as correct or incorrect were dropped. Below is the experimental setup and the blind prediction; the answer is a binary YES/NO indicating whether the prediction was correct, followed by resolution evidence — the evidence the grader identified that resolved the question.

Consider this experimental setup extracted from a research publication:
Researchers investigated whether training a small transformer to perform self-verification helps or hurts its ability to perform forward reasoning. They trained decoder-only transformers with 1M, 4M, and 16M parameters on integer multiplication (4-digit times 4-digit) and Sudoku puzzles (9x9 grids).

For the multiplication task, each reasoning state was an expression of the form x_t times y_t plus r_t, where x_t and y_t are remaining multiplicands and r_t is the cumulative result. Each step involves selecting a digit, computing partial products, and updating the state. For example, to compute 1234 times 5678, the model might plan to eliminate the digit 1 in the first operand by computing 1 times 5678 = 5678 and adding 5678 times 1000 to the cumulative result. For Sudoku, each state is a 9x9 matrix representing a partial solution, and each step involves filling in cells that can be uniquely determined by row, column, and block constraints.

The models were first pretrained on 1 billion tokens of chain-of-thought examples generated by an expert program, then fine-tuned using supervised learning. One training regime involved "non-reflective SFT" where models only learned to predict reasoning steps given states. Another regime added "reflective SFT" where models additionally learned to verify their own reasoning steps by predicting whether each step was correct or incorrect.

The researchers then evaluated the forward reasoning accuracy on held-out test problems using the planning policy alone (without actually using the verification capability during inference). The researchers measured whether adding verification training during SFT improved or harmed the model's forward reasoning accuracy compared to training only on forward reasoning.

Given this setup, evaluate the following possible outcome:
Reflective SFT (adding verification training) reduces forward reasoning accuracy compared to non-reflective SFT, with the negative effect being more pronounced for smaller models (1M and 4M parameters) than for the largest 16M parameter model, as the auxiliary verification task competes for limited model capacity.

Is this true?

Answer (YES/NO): NO